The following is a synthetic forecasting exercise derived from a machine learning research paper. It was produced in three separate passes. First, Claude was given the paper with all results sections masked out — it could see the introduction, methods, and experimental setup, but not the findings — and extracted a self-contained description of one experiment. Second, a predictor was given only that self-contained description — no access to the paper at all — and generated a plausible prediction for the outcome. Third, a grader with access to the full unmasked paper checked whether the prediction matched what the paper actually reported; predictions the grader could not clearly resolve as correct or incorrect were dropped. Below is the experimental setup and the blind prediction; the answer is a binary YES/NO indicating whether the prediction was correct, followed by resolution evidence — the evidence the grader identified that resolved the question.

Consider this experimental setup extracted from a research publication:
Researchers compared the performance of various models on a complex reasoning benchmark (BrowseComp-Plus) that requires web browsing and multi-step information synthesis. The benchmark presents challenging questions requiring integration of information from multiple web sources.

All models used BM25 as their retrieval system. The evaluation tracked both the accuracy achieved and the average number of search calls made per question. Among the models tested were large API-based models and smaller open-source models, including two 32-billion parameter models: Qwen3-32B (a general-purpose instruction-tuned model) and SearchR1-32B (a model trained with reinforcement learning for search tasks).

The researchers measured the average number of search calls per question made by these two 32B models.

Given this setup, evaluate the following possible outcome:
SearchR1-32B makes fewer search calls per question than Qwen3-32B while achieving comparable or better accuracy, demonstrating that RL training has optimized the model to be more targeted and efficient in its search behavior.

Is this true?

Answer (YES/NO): NO